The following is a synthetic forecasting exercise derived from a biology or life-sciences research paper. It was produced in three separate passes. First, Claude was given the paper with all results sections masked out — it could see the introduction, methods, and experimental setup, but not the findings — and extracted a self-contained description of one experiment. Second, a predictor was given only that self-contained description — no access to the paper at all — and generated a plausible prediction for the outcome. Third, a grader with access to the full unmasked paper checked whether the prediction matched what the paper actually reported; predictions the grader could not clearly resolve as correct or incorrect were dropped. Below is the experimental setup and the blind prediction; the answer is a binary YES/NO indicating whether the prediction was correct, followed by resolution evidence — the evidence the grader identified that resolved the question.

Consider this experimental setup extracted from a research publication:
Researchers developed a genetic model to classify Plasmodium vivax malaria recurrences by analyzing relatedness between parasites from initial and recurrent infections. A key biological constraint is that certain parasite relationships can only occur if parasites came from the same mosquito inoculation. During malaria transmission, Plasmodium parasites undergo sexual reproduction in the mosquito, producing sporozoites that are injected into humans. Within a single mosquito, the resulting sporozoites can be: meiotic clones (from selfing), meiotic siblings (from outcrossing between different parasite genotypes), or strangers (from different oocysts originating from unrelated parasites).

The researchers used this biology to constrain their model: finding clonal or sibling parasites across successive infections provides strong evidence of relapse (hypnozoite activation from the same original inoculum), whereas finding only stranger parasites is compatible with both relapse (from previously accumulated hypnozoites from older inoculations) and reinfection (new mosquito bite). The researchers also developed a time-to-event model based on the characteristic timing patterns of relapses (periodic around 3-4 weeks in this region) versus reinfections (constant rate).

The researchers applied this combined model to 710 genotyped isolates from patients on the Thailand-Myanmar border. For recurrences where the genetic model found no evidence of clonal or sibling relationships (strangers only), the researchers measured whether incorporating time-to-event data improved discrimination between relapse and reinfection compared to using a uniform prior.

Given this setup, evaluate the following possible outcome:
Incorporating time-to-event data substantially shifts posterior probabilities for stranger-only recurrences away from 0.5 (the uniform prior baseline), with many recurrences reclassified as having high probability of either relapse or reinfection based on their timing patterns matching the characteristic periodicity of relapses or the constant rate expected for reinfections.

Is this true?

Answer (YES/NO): YES